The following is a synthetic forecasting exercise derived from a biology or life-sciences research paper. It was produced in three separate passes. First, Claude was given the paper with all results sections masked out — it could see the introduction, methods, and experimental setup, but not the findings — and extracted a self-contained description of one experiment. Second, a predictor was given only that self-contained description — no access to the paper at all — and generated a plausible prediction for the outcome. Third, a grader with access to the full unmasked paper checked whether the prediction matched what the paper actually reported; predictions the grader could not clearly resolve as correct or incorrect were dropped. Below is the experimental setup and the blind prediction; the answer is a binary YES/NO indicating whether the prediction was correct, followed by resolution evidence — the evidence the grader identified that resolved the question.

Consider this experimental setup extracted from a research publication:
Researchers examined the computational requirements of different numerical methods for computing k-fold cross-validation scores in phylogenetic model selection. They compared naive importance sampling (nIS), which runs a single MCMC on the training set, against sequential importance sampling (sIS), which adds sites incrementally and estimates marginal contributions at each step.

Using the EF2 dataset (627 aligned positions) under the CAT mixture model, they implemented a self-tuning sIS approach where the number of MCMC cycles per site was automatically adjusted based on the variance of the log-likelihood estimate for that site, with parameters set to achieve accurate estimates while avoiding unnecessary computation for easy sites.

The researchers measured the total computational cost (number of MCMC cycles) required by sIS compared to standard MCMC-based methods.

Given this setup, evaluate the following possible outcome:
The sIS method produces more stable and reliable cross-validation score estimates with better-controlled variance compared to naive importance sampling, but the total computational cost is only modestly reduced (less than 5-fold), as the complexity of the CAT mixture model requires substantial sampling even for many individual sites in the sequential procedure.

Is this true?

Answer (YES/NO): NO